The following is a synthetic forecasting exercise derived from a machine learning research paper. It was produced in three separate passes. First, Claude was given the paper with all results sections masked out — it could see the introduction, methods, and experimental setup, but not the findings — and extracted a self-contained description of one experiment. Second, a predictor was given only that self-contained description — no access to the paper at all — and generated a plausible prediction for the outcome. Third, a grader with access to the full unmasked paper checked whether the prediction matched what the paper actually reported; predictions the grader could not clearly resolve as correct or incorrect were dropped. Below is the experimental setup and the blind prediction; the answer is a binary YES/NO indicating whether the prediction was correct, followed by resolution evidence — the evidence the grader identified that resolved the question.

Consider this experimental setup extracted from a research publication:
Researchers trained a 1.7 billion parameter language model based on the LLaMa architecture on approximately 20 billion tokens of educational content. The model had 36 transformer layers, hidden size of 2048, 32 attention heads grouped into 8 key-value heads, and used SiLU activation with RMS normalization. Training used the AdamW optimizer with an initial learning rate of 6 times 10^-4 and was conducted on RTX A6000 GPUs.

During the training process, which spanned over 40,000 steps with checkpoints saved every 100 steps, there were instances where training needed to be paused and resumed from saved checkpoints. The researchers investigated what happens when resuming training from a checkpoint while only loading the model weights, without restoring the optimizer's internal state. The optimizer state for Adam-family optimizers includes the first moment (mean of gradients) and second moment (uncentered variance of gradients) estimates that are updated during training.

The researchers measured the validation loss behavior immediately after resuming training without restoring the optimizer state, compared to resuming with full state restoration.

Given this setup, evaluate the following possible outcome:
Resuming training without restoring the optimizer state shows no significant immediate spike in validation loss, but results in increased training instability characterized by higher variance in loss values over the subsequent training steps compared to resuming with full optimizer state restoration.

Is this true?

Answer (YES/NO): NO